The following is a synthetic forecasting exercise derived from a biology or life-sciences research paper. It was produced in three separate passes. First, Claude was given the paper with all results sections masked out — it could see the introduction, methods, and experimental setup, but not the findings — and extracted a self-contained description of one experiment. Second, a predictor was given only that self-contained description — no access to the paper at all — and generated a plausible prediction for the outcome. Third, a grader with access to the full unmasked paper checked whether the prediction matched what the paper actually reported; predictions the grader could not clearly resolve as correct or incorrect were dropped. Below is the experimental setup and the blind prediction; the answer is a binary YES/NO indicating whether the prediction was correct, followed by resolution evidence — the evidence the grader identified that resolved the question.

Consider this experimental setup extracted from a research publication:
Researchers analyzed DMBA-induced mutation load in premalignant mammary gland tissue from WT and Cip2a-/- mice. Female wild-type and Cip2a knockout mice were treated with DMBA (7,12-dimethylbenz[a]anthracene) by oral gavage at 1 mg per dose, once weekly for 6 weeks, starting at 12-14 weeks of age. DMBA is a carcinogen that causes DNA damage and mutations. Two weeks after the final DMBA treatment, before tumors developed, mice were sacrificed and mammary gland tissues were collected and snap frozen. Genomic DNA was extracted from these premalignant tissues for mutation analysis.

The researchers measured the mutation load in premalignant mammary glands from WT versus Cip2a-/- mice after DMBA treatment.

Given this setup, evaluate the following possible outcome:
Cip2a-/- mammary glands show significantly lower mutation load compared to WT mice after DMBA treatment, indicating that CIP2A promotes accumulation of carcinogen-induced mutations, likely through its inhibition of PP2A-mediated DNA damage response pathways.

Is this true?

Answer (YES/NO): NO